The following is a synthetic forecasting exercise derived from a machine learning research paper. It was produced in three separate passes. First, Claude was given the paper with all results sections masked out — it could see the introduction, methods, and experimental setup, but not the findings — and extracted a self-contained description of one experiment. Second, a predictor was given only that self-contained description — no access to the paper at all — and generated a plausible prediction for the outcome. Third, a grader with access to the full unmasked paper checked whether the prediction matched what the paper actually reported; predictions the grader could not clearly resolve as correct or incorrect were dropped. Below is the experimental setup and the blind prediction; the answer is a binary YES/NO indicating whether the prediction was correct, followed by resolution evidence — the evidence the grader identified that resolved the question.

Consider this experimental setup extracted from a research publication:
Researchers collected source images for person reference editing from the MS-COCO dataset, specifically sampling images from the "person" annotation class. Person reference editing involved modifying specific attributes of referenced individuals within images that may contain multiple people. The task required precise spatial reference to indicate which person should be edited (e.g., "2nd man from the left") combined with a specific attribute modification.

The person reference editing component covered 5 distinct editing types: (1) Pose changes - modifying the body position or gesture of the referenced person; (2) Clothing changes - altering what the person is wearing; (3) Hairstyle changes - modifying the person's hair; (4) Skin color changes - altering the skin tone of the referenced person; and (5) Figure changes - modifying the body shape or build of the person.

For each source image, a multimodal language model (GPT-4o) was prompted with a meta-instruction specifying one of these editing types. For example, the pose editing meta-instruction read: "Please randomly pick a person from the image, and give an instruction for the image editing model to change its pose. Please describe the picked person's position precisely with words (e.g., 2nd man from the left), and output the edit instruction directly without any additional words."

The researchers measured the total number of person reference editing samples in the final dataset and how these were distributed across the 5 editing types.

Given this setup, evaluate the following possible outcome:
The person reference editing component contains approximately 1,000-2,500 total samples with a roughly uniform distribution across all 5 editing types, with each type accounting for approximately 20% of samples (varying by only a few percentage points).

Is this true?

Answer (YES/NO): NO